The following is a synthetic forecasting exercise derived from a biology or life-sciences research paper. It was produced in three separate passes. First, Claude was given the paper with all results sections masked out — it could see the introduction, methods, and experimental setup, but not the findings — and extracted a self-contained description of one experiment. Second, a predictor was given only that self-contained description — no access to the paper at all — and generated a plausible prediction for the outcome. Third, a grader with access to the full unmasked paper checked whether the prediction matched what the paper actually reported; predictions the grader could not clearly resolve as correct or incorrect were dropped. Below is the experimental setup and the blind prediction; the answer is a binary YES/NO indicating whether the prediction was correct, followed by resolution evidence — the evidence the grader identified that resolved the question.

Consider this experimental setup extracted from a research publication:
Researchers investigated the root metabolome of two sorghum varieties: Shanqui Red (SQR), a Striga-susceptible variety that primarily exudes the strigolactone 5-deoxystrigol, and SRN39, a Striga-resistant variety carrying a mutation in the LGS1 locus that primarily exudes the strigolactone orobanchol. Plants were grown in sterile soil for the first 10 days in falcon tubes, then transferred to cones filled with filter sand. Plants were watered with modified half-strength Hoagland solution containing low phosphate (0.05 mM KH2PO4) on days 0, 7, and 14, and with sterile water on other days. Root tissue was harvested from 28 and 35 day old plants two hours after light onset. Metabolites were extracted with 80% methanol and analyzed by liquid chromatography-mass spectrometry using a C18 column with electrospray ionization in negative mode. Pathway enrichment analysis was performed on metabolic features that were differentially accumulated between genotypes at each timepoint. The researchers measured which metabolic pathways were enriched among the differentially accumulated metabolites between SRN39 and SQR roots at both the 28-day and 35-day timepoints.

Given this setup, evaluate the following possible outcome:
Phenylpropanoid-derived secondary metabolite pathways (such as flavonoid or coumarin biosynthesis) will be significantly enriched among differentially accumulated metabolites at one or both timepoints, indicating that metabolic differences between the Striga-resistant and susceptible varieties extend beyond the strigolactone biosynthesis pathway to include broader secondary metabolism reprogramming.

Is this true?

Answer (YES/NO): NO